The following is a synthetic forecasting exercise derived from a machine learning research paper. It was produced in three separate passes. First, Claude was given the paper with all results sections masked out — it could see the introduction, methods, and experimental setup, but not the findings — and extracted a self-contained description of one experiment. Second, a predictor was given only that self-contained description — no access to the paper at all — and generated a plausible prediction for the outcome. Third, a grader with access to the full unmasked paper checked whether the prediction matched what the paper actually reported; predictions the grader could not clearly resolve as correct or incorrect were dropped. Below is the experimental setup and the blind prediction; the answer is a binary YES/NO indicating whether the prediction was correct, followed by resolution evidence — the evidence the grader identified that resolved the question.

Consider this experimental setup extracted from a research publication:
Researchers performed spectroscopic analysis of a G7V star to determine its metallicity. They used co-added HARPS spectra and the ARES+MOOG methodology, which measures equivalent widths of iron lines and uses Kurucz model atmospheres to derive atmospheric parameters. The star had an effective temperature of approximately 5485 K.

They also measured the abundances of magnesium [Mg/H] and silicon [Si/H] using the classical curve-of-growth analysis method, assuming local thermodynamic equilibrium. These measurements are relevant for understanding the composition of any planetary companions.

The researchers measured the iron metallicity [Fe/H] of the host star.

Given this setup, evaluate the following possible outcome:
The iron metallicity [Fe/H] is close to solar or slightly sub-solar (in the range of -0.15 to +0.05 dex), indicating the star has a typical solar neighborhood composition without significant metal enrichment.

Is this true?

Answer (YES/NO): YES